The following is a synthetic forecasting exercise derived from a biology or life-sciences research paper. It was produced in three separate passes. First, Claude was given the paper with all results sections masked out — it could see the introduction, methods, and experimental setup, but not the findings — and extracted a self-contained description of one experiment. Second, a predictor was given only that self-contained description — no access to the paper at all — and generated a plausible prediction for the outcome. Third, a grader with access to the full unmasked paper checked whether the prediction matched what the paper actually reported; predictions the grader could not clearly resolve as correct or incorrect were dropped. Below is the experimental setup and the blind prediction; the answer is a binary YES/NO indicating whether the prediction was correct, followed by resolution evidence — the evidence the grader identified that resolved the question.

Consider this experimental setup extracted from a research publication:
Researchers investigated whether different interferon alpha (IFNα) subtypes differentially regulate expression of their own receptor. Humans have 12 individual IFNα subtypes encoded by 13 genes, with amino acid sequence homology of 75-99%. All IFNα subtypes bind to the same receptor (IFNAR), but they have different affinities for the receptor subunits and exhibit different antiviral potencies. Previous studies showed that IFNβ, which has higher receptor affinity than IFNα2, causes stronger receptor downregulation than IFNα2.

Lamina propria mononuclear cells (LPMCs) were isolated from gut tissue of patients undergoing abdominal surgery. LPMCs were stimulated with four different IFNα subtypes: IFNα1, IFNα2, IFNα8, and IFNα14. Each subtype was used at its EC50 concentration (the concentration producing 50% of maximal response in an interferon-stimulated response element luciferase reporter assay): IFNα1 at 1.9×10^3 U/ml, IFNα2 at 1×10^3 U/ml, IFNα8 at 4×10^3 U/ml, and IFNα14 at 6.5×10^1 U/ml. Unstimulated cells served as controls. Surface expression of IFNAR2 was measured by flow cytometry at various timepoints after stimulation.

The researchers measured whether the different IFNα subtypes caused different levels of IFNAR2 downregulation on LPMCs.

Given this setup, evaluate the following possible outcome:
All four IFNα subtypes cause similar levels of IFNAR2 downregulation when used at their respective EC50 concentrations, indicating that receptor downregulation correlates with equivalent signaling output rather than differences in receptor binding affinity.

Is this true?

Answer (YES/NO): NO